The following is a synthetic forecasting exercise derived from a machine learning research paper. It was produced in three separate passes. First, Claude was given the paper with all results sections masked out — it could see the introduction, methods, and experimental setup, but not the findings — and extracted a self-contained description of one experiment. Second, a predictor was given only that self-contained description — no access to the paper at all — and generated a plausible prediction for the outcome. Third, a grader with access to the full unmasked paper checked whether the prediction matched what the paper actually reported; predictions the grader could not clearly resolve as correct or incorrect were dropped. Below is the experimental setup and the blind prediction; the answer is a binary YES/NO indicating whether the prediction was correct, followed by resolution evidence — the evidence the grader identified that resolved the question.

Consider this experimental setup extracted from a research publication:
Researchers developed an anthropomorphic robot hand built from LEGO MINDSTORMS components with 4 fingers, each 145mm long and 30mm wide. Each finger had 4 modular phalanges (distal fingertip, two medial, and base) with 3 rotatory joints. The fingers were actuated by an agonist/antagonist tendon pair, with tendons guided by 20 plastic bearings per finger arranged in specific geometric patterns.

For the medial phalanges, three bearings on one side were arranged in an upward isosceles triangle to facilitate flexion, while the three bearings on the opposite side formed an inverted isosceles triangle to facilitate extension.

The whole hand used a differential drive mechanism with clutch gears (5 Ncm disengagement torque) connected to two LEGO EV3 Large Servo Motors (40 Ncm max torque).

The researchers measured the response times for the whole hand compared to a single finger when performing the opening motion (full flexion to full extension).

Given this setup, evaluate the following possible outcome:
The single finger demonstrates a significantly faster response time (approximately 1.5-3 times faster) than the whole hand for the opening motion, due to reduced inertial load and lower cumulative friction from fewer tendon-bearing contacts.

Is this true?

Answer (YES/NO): NO